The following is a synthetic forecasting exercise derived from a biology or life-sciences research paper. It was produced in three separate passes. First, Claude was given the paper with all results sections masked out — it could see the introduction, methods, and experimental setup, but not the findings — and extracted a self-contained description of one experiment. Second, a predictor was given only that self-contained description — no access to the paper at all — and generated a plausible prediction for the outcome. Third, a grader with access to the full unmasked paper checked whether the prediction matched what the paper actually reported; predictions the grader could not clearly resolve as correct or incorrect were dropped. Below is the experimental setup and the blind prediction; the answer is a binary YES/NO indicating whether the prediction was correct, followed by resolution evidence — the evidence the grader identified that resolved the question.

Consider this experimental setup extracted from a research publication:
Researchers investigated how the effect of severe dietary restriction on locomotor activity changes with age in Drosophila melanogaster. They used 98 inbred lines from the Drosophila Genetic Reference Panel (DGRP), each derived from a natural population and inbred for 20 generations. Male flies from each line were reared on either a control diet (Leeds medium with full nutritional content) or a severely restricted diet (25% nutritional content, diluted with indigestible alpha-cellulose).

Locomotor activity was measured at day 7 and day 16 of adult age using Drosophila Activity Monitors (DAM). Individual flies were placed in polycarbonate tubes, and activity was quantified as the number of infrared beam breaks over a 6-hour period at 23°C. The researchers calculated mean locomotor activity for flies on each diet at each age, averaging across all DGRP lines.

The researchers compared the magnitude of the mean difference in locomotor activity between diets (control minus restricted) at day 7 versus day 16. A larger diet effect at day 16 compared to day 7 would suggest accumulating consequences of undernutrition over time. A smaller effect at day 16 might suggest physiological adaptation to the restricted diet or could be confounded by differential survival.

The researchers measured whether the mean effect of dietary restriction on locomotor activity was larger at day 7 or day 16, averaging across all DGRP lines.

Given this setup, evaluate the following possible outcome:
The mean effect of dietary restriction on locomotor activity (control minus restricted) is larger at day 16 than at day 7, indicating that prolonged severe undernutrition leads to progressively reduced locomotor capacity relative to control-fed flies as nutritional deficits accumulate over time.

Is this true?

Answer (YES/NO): NO